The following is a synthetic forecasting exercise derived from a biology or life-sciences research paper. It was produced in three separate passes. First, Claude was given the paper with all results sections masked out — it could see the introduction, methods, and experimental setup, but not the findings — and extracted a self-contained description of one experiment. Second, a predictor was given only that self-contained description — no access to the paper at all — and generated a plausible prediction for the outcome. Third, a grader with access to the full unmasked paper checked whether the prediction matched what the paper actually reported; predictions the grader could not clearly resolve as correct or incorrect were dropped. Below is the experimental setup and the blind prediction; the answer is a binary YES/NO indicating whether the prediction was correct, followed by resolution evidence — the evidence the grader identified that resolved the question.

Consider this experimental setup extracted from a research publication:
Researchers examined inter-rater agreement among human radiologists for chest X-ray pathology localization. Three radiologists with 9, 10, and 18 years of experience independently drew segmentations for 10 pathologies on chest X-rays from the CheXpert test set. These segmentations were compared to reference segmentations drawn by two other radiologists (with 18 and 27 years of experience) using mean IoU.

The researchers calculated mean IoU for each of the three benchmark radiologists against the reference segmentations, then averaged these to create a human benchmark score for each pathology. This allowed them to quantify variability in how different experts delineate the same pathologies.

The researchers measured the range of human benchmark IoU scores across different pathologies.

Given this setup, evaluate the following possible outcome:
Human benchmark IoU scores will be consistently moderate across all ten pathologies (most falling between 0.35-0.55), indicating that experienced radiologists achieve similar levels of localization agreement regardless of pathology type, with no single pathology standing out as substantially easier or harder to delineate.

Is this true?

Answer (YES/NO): NO